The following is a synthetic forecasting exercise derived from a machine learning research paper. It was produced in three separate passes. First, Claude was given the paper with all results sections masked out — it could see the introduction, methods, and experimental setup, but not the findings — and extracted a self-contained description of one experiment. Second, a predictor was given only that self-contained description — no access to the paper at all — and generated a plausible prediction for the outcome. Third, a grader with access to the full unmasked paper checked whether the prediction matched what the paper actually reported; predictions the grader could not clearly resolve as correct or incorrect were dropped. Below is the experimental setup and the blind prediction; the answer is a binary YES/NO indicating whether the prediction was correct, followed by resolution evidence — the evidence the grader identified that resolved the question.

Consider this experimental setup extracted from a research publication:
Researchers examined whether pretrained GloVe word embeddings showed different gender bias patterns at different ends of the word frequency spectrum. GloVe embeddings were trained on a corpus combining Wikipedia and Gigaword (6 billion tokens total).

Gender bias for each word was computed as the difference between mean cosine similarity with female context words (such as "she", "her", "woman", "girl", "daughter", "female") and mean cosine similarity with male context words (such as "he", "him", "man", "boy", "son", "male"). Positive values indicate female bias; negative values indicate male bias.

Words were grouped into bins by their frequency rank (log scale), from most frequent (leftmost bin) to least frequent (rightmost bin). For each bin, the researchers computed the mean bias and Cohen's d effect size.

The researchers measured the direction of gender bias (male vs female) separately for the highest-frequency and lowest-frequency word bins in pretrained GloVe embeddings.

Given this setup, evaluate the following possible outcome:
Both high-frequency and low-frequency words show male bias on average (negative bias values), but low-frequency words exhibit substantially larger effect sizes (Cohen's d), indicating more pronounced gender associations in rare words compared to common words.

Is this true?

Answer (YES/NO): NO